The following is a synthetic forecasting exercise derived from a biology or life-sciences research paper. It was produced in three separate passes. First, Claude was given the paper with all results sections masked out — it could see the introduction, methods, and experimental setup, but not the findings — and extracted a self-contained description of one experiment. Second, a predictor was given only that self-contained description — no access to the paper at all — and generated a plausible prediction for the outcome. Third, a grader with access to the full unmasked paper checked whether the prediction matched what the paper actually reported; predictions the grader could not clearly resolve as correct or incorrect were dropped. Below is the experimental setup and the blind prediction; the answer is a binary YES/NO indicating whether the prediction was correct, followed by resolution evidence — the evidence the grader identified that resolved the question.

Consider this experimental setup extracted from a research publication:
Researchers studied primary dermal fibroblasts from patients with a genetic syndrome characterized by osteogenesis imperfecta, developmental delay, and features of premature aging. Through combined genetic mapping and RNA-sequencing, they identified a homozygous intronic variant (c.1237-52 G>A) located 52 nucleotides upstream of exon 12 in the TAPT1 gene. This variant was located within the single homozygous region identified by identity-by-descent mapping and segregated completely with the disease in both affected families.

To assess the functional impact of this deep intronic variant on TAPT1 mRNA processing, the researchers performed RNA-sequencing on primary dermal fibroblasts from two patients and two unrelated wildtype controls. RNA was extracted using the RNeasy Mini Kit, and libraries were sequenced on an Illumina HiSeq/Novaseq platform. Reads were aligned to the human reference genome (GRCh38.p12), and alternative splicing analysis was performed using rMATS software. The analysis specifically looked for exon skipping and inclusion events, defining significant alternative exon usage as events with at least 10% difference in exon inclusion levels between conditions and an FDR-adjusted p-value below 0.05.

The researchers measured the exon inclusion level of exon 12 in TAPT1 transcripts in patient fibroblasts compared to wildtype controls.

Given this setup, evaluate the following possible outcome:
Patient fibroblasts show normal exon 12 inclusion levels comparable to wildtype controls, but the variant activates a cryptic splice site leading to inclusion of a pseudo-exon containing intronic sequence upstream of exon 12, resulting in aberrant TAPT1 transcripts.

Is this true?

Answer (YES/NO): NO